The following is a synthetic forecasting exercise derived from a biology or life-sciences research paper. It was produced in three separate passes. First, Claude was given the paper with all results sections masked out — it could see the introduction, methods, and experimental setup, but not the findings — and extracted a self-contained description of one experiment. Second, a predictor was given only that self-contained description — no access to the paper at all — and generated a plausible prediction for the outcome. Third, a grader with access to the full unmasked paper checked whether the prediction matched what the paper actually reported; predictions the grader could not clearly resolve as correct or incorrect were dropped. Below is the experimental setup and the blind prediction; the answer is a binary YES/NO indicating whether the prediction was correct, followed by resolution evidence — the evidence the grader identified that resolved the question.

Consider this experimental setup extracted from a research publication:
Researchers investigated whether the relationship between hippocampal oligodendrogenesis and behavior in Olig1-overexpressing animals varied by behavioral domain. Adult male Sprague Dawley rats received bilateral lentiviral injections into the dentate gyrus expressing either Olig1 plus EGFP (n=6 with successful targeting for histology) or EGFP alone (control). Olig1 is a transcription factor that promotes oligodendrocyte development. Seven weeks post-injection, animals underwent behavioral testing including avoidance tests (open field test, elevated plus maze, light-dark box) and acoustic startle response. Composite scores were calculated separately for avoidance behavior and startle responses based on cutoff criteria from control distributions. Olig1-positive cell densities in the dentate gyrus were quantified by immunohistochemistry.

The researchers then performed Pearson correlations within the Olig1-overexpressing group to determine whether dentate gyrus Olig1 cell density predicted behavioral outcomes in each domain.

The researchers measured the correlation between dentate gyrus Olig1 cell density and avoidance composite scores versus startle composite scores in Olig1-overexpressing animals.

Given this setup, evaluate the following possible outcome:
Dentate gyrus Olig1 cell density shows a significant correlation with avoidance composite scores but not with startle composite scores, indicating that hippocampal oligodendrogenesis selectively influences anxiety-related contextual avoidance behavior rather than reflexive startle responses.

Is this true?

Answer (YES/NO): YES